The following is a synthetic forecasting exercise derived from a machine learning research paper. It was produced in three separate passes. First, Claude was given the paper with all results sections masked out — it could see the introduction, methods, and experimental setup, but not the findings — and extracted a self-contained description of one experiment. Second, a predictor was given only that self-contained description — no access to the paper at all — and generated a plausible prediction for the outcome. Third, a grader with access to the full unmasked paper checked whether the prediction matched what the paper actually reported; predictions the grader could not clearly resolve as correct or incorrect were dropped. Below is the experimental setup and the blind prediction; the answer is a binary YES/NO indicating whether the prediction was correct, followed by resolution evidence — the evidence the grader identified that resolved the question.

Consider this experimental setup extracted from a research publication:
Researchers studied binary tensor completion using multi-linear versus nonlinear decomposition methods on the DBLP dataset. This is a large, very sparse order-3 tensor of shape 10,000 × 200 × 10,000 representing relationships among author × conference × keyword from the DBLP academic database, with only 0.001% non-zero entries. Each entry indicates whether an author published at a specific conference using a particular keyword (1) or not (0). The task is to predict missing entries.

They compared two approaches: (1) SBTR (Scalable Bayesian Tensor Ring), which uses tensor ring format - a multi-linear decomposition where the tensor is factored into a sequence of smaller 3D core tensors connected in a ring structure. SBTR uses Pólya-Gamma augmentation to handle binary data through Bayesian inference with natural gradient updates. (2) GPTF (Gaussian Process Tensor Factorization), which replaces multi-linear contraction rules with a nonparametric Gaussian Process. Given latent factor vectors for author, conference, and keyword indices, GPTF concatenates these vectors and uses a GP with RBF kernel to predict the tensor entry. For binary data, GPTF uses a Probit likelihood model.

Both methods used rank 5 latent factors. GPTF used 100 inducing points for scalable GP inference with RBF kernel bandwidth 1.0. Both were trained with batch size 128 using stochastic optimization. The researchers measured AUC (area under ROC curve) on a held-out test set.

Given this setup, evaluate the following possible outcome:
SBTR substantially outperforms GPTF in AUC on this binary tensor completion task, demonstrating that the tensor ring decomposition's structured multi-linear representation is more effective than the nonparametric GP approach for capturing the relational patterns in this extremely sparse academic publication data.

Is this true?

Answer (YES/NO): NO